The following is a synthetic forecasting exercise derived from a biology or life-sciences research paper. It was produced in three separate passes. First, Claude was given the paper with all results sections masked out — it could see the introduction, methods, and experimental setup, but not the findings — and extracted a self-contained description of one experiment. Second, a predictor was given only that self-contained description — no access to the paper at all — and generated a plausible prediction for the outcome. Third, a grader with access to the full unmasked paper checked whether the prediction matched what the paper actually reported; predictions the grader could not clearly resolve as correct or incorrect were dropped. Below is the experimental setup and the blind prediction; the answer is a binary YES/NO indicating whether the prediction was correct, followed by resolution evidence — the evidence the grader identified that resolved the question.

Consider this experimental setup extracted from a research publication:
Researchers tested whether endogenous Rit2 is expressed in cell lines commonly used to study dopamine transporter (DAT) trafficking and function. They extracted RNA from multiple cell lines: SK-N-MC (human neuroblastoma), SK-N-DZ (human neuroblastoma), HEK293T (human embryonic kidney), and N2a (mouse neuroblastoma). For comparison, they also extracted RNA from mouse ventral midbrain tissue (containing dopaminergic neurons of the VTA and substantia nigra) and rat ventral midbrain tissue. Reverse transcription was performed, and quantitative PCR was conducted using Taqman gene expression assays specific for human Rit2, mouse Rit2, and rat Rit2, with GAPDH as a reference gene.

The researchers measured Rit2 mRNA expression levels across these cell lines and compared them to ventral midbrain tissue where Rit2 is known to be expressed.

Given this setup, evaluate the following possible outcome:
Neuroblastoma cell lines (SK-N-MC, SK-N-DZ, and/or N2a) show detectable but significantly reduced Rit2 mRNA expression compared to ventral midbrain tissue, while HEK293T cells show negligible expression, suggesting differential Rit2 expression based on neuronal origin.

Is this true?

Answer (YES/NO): NO